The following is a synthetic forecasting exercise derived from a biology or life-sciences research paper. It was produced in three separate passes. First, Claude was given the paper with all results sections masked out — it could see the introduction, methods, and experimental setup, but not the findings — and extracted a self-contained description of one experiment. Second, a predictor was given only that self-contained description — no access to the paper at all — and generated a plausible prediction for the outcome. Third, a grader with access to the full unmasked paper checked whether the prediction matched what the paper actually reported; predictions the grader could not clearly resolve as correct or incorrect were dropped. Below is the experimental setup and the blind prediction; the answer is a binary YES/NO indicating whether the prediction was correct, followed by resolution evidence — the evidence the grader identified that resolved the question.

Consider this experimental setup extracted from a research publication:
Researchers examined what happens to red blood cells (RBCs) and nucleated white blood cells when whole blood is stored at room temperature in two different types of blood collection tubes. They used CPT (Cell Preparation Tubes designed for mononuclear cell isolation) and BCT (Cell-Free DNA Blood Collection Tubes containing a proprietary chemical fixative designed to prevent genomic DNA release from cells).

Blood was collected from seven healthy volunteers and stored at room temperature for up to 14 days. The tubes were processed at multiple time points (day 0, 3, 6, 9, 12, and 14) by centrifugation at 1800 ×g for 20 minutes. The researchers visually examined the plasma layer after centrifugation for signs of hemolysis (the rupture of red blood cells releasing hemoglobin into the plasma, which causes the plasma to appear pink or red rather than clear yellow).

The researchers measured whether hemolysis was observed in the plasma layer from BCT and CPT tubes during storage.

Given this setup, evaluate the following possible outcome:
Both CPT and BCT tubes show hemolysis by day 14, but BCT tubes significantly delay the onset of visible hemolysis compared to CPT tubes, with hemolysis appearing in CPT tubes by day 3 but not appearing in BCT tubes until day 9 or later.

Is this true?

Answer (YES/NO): NO